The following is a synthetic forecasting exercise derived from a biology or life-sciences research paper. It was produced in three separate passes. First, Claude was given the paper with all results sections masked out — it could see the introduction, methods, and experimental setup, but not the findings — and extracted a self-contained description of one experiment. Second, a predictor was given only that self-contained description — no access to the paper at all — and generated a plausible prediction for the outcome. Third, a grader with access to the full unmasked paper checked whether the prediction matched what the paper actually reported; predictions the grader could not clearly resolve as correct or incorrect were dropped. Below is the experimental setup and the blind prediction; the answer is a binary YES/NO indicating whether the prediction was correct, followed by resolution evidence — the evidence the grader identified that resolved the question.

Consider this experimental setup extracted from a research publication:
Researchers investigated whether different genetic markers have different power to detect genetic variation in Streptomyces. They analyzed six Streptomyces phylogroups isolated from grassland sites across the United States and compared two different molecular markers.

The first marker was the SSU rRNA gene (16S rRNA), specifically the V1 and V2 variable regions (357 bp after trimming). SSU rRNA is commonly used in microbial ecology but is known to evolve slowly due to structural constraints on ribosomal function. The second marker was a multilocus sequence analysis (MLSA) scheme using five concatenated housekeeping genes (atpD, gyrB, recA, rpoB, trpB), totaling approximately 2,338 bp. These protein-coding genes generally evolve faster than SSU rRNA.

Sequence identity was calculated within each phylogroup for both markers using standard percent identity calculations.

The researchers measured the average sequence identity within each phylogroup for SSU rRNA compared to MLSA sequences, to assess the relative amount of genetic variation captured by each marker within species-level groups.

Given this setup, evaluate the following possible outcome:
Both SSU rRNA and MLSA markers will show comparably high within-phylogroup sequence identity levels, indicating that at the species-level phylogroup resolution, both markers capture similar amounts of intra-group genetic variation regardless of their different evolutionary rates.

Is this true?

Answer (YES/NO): NO